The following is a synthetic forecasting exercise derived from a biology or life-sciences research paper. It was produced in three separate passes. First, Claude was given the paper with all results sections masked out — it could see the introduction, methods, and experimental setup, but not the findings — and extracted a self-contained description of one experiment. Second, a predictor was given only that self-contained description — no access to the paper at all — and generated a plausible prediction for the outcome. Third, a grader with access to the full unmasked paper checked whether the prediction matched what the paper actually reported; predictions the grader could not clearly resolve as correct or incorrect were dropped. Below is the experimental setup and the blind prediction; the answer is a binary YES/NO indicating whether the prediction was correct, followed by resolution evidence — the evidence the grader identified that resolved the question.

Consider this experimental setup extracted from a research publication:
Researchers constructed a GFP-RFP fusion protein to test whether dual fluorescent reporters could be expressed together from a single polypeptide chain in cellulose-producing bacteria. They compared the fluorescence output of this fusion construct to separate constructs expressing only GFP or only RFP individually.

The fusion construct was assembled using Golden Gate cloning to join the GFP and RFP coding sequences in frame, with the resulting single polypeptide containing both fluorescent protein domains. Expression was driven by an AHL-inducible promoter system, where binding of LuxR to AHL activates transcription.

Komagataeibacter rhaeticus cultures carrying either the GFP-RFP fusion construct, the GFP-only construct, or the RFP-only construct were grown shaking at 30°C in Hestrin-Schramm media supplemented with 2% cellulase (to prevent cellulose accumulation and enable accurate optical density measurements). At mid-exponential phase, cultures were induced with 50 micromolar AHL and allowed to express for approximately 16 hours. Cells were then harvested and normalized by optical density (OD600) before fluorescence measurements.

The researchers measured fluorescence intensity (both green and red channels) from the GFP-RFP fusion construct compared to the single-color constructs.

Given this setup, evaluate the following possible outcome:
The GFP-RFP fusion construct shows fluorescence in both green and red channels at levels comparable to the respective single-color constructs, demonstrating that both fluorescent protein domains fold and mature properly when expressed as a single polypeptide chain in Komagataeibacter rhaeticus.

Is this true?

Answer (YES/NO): NO